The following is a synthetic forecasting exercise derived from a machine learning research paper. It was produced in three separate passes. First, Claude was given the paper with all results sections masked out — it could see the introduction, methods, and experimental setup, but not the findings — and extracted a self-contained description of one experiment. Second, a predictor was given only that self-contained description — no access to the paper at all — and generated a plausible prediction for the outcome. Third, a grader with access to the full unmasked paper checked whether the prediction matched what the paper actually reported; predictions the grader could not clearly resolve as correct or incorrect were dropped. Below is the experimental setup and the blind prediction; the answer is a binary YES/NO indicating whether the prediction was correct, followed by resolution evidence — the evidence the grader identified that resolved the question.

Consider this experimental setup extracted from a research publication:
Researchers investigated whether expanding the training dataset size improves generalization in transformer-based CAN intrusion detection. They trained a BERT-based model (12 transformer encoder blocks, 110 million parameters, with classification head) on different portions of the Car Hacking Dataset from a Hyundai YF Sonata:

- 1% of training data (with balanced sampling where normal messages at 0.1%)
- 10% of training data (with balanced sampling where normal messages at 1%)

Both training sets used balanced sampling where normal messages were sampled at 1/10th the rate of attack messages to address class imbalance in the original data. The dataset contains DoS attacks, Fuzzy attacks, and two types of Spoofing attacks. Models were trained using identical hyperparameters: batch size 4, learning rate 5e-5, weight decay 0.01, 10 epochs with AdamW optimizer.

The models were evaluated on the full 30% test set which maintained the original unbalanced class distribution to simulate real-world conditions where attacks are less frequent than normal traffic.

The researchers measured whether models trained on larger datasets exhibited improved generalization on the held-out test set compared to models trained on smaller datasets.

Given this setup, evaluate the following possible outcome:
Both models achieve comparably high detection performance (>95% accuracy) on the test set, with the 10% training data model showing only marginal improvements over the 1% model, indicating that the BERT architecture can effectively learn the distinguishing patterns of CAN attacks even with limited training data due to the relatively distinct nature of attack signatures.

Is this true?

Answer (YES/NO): NO